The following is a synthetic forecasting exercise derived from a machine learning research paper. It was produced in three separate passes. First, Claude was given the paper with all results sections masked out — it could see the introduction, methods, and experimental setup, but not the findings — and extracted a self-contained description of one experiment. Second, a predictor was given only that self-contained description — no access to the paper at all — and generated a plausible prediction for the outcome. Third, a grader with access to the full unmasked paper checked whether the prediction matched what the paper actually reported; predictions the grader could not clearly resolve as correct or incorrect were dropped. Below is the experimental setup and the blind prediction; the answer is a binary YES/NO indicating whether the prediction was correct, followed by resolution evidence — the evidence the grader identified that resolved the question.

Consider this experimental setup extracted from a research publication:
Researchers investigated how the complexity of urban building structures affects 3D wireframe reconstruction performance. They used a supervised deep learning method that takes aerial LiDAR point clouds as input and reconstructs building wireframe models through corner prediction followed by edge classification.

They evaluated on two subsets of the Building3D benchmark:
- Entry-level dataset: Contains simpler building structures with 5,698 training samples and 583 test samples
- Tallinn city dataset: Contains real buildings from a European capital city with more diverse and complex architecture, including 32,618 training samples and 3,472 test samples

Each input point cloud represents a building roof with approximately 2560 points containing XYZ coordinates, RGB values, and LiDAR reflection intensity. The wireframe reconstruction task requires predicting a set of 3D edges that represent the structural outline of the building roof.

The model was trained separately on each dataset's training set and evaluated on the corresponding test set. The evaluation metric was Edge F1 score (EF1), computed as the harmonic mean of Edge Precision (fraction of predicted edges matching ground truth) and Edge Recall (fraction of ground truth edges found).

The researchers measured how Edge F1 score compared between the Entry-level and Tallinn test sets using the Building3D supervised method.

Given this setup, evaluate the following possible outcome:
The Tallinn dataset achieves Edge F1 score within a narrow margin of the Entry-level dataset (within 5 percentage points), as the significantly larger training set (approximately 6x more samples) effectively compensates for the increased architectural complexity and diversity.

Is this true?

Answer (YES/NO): NO